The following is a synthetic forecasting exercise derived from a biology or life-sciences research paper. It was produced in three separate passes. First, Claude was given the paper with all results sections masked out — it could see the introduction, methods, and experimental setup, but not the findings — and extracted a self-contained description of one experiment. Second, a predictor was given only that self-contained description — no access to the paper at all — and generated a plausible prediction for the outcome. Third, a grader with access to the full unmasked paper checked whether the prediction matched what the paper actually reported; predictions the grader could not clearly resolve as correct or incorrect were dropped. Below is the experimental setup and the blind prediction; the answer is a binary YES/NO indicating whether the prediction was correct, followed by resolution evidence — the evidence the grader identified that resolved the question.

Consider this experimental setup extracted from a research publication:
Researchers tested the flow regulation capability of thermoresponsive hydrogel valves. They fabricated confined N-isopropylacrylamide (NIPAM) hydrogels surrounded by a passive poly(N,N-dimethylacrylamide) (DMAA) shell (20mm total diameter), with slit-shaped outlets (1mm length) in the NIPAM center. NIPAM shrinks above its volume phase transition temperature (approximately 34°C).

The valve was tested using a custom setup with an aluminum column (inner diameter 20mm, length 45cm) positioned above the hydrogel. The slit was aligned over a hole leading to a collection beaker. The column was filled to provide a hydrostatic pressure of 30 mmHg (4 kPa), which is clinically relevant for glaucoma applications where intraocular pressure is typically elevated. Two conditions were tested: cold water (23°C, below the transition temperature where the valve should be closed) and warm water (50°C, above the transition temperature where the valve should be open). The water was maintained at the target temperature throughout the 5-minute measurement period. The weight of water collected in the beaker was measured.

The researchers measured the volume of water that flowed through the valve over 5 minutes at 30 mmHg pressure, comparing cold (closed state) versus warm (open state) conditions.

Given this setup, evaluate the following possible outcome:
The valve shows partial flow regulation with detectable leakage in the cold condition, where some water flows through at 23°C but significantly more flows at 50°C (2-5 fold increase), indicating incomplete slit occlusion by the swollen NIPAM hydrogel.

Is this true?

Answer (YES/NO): NO